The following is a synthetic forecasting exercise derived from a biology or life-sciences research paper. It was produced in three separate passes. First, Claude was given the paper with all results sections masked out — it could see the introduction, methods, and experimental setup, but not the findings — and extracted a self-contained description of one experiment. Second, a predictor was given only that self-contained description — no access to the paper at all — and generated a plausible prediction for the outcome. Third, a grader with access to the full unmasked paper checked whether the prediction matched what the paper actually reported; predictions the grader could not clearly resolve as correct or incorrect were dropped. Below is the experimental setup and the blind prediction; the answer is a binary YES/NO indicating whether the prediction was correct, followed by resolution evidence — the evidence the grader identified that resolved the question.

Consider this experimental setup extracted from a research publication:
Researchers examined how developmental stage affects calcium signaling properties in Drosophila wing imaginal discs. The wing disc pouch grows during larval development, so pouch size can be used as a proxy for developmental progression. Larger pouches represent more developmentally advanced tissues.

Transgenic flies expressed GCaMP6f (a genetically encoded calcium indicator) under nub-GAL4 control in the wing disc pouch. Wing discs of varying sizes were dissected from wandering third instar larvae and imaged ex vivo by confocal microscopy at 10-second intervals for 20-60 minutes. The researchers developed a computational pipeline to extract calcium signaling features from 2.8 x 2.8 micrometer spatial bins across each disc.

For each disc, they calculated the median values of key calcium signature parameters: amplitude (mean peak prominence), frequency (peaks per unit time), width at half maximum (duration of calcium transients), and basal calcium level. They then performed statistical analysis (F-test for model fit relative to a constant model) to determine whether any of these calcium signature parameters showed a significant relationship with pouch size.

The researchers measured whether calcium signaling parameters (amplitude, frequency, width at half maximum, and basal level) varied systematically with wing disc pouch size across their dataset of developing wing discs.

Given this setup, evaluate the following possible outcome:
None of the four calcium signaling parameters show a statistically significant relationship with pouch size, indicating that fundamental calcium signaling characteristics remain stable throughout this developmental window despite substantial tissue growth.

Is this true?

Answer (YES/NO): NO